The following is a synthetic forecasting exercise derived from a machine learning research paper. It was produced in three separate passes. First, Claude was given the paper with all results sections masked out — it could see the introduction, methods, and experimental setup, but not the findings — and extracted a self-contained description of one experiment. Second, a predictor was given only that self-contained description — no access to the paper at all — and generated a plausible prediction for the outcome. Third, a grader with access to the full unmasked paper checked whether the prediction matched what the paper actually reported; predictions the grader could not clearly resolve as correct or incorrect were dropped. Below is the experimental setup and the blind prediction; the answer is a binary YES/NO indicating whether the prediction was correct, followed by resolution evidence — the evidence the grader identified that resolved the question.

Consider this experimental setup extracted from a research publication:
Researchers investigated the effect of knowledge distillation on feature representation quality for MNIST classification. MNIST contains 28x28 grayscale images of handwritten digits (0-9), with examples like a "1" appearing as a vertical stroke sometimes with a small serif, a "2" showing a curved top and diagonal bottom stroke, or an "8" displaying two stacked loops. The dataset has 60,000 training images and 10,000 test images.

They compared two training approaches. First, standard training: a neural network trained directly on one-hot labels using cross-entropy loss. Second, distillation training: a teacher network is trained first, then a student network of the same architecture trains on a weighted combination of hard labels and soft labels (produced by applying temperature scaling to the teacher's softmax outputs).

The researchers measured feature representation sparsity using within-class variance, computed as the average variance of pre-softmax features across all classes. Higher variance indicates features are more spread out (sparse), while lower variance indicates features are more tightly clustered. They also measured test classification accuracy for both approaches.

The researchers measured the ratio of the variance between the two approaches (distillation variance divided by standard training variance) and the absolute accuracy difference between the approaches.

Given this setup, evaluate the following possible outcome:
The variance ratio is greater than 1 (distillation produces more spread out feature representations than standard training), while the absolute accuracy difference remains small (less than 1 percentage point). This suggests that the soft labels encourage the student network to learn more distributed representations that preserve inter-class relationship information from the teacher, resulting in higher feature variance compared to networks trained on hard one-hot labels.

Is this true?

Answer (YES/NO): NO